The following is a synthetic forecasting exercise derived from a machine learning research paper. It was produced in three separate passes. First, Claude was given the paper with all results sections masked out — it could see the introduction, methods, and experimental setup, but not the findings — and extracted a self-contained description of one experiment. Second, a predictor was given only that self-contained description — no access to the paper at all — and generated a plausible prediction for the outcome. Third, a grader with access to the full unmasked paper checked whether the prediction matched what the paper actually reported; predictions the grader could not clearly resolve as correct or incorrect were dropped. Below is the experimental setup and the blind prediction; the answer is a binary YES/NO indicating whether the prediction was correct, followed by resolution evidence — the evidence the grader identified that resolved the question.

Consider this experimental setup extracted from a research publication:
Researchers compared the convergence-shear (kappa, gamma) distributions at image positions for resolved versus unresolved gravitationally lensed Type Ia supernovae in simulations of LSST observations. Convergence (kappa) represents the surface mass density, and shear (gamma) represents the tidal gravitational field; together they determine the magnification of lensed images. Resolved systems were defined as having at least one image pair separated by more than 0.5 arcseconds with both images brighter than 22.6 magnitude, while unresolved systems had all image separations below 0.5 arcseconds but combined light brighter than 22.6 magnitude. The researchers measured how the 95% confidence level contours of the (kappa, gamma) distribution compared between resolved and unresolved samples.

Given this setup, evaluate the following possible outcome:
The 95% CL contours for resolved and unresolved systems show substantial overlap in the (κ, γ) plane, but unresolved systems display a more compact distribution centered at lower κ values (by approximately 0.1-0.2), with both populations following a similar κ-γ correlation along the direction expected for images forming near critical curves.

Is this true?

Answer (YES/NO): NO